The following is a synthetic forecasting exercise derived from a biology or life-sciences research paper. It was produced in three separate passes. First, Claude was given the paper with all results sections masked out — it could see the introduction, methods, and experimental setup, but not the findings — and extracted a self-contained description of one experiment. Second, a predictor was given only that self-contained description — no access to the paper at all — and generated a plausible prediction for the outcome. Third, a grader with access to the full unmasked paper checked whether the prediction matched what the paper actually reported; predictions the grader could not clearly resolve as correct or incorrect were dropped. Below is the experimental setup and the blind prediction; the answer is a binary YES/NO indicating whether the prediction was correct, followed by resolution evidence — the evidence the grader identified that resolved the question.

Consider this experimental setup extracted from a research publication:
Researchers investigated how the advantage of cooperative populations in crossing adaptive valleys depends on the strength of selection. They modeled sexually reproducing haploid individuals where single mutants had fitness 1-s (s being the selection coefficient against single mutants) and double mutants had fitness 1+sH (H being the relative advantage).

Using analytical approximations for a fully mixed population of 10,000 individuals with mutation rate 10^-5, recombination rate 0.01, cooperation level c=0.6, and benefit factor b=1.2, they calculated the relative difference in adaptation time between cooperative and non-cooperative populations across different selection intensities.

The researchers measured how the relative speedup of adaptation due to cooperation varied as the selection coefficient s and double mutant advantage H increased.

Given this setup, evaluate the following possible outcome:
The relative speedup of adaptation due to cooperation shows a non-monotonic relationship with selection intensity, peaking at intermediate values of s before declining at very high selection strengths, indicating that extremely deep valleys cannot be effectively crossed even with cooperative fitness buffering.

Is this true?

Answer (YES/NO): NO